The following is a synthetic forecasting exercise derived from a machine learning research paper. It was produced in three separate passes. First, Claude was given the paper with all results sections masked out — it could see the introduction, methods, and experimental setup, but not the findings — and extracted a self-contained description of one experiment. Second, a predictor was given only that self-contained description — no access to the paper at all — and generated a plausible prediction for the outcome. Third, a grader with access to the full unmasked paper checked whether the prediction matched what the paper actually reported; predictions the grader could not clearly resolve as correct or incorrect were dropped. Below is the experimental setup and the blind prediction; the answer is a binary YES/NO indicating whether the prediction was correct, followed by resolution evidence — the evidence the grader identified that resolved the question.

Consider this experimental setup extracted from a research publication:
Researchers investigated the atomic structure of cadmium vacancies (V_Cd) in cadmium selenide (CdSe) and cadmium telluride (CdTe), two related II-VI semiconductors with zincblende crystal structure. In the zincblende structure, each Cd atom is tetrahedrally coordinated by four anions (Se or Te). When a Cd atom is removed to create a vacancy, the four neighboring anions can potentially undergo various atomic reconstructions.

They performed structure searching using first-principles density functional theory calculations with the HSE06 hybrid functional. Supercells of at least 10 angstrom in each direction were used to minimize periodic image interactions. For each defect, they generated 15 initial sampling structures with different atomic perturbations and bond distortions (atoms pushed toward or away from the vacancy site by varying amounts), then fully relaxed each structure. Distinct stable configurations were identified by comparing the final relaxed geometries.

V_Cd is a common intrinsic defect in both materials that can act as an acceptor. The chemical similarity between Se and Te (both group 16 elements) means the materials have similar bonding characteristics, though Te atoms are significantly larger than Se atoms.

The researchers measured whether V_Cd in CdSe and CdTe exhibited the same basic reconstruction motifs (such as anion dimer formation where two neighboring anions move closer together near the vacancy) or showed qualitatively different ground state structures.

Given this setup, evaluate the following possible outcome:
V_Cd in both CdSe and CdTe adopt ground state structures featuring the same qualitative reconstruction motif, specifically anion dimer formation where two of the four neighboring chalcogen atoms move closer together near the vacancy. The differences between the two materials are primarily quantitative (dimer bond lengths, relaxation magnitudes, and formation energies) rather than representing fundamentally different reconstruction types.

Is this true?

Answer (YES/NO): YES